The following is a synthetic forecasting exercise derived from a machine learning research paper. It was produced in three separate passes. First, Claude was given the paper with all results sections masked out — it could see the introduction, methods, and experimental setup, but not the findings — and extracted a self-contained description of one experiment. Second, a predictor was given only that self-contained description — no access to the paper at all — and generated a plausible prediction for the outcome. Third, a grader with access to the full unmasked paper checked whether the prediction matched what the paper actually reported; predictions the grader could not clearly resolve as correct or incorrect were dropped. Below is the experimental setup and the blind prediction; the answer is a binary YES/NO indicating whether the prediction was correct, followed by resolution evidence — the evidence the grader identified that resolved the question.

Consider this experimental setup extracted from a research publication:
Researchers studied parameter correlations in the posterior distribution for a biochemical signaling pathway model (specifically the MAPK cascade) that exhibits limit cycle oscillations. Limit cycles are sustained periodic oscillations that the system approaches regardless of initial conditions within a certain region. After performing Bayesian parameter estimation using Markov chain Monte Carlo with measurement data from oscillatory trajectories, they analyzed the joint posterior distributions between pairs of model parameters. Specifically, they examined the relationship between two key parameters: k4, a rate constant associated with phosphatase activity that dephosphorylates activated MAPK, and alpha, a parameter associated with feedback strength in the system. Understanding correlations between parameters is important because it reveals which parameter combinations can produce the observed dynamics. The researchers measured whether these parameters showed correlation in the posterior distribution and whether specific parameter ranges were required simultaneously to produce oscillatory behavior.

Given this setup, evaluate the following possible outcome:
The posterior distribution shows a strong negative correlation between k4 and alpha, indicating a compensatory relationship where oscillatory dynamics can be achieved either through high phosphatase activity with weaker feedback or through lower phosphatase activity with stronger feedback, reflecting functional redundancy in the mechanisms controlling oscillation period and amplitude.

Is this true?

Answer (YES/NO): NO